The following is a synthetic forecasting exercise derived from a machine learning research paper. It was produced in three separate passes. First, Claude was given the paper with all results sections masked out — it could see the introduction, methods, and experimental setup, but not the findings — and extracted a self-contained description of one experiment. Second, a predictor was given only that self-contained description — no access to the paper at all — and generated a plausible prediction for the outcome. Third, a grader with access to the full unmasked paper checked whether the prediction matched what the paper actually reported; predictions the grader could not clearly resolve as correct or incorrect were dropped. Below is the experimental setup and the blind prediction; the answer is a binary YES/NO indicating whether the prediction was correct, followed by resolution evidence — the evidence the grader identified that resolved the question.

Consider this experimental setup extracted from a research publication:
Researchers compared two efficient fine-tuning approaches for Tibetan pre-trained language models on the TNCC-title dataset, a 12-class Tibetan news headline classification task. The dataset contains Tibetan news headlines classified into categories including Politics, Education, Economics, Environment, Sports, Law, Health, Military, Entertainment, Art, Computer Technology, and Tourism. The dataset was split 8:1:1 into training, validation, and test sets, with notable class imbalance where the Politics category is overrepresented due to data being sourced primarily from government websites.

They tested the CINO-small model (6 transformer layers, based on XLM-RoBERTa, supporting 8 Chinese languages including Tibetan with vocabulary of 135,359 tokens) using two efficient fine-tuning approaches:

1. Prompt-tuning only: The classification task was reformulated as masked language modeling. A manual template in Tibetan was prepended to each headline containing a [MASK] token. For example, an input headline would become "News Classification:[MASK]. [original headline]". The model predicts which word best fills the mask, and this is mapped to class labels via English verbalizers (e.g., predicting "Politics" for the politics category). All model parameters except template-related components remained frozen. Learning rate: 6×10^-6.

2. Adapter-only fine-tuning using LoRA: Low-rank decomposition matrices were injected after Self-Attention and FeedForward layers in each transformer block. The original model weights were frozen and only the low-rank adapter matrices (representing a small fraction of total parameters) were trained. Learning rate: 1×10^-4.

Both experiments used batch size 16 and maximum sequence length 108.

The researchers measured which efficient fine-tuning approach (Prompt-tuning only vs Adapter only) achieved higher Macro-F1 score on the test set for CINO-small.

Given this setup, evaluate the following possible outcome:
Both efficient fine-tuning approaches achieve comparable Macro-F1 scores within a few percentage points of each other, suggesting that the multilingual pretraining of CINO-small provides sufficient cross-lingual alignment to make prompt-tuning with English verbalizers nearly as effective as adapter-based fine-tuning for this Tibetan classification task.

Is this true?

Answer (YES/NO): NO